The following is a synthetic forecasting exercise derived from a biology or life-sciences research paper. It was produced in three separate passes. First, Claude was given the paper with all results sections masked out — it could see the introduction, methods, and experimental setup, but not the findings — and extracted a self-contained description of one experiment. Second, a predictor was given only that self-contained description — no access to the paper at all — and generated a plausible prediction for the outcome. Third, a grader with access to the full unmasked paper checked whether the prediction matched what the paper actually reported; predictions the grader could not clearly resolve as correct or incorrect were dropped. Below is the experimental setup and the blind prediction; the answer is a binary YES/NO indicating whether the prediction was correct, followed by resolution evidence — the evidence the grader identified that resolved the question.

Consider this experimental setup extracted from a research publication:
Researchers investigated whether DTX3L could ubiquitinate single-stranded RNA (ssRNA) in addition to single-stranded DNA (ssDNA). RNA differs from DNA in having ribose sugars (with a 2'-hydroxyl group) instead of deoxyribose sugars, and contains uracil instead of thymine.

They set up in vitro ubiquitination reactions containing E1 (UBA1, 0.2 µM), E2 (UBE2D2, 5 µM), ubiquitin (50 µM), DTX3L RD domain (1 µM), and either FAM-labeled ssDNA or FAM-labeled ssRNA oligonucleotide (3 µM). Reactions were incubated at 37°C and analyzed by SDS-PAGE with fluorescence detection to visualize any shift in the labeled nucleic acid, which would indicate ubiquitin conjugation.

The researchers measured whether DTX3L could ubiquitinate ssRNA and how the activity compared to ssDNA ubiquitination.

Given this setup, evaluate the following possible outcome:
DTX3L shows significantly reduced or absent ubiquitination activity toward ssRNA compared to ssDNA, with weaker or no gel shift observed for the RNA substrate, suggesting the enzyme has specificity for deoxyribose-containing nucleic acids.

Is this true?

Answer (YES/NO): NO